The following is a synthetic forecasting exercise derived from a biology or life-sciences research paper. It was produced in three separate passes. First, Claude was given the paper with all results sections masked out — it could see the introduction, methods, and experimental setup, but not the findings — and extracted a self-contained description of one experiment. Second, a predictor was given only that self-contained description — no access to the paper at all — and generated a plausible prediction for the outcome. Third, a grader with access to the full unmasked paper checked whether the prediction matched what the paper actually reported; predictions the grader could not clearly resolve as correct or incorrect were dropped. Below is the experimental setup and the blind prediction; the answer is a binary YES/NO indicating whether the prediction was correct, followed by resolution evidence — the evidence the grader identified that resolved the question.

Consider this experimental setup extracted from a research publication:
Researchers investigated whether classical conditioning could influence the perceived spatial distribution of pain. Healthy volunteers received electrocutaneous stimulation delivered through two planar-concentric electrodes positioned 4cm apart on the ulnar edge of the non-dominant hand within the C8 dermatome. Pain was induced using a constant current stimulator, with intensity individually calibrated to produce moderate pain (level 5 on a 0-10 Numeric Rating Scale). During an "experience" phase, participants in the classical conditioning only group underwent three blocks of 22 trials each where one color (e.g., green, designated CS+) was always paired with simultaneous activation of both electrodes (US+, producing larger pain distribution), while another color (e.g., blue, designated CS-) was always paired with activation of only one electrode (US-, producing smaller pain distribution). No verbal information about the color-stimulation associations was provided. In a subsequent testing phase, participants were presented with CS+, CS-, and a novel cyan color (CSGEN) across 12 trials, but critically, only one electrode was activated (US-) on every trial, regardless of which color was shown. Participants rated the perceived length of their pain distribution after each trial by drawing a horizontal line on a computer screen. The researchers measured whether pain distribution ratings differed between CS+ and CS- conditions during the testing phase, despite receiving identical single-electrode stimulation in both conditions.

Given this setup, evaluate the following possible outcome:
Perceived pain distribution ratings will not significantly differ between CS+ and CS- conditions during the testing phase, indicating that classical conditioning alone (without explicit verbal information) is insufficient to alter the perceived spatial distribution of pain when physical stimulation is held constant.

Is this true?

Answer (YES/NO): NO